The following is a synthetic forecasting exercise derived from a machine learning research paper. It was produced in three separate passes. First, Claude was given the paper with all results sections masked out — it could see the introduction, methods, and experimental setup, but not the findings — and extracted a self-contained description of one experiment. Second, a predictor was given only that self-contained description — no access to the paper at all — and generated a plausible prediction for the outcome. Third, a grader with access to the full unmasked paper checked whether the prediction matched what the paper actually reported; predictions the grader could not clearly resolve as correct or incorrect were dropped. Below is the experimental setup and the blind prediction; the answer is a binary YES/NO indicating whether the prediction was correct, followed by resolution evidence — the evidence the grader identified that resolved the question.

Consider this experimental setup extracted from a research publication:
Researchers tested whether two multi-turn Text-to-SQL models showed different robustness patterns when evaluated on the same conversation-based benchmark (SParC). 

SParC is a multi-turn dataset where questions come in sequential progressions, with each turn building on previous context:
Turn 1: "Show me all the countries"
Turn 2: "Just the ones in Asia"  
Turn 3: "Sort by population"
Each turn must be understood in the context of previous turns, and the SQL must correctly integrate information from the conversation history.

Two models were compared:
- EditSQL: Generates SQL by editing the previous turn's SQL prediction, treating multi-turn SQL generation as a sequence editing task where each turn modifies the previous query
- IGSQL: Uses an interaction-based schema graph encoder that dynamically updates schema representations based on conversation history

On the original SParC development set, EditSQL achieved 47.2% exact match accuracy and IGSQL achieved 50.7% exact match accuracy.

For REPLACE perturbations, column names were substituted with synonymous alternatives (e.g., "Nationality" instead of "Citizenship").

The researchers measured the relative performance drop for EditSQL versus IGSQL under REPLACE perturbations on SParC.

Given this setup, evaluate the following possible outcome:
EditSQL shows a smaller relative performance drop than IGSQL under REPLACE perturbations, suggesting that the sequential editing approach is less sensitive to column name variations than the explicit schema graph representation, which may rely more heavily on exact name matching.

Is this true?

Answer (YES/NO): NO